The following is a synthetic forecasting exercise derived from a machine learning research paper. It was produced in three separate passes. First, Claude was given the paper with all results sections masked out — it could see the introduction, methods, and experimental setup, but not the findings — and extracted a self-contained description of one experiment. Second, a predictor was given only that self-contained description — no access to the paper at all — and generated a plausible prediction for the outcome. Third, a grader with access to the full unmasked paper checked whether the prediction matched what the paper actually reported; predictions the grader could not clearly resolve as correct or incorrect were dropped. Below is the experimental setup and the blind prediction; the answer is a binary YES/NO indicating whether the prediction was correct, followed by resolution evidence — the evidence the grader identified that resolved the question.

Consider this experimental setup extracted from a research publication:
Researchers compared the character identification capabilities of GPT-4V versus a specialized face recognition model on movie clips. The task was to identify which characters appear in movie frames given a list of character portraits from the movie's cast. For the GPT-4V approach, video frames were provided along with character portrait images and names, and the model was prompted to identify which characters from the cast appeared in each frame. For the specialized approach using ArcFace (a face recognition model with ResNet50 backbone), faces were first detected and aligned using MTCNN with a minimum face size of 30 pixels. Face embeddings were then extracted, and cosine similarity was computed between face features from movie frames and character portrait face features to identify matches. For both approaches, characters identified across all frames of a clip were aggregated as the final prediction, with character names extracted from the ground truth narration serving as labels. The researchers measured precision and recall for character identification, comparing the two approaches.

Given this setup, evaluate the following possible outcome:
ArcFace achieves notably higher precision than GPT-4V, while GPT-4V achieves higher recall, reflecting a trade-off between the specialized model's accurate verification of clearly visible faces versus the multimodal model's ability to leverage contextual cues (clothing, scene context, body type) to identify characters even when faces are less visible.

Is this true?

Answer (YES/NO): NO